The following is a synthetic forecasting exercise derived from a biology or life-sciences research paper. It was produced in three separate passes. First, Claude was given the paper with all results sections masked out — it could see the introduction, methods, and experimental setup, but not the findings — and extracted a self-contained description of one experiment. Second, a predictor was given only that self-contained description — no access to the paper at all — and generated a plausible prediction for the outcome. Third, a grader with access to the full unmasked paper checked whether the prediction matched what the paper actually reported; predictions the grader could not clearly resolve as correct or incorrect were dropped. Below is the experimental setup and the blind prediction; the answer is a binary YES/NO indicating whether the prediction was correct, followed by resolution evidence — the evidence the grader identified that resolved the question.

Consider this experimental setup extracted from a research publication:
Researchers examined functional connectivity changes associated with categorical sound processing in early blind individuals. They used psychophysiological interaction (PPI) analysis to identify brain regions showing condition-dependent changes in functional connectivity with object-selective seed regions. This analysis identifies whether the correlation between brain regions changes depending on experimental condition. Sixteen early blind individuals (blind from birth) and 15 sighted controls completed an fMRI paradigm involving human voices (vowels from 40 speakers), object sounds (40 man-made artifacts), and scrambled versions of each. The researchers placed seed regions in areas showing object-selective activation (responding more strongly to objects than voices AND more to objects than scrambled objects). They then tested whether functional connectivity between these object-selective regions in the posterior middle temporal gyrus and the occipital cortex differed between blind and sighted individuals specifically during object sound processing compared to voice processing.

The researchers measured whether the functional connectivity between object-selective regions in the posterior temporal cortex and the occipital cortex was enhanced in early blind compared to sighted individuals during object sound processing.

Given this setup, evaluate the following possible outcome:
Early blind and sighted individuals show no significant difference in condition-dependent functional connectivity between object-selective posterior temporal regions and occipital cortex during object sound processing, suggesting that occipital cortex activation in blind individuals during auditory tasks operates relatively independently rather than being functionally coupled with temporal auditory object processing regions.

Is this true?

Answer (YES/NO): NO